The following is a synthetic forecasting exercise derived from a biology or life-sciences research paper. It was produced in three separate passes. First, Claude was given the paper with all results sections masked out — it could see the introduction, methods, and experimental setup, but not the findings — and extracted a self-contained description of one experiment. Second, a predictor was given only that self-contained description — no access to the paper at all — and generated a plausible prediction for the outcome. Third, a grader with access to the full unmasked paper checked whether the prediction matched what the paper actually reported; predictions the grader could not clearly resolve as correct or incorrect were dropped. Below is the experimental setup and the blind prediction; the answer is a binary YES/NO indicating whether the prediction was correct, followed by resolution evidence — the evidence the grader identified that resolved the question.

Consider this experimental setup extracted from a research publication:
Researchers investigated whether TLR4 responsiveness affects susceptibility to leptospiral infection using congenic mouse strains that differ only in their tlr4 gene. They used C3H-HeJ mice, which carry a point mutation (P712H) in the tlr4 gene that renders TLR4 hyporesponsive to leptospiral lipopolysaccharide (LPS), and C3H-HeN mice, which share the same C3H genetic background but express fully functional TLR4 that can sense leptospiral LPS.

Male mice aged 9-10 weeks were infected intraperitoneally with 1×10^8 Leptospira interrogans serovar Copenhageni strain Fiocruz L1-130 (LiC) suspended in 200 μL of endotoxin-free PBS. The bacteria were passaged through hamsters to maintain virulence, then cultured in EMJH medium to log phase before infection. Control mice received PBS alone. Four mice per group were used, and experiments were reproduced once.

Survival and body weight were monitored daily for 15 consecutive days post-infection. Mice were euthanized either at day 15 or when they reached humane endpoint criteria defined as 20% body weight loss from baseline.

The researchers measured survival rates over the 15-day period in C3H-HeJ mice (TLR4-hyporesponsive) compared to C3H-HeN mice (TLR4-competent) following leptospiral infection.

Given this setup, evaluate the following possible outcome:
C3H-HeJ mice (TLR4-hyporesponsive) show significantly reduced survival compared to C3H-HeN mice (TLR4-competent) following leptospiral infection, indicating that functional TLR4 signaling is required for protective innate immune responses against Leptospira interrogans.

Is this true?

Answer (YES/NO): YES